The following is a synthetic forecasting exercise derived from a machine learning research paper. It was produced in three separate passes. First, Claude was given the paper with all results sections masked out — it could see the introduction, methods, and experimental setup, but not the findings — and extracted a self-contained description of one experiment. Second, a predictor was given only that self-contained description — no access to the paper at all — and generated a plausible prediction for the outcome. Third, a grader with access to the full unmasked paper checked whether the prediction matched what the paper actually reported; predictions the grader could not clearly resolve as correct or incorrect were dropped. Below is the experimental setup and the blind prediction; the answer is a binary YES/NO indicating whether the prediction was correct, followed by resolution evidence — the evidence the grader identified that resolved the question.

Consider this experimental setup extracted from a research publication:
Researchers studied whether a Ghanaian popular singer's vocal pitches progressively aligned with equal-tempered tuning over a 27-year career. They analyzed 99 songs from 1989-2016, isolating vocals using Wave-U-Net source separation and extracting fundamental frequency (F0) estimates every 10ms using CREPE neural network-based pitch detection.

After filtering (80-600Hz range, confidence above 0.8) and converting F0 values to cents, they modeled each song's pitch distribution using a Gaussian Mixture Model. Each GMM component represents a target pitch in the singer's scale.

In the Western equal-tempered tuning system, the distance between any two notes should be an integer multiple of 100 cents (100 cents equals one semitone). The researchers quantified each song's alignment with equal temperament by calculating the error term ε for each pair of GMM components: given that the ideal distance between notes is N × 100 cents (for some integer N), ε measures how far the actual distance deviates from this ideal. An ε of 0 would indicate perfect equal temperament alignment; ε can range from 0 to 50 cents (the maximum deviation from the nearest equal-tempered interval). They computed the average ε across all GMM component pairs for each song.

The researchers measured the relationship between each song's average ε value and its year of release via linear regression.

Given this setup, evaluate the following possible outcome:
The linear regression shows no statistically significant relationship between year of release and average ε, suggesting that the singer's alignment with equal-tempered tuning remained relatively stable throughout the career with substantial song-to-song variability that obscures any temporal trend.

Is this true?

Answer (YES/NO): NO